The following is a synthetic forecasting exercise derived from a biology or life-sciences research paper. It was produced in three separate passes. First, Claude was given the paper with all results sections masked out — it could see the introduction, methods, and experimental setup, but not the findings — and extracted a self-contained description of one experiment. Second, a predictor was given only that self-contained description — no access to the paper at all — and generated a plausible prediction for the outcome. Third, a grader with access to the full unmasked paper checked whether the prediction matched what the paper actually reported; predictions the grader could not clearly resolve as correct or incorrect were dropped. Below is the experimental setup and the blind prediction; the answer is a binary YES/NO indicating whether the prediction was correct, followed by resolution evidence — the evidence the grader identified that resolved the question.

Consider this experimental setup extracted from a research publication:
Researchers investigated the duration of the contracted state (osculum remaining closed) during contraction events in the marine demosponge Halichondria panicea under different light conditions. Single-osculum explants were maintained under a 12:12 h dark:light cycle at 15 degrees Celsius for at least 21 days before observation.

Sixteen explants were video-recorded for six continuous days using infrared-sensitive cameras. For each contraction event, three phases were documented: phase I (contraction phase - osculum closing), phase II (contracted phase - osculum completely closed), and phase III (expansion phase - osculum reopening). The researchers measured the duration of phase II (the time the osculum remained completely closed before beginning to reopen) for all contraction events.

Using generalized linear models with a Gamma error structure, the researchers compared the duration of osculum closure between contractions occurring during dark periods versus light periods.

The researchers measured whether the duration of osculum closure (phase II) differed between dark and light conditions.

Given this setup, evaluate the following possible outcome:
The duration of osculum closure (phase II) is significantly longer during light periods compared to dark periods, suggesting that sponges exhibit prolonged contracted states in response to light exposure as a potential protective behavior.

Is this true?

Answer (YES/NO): NO